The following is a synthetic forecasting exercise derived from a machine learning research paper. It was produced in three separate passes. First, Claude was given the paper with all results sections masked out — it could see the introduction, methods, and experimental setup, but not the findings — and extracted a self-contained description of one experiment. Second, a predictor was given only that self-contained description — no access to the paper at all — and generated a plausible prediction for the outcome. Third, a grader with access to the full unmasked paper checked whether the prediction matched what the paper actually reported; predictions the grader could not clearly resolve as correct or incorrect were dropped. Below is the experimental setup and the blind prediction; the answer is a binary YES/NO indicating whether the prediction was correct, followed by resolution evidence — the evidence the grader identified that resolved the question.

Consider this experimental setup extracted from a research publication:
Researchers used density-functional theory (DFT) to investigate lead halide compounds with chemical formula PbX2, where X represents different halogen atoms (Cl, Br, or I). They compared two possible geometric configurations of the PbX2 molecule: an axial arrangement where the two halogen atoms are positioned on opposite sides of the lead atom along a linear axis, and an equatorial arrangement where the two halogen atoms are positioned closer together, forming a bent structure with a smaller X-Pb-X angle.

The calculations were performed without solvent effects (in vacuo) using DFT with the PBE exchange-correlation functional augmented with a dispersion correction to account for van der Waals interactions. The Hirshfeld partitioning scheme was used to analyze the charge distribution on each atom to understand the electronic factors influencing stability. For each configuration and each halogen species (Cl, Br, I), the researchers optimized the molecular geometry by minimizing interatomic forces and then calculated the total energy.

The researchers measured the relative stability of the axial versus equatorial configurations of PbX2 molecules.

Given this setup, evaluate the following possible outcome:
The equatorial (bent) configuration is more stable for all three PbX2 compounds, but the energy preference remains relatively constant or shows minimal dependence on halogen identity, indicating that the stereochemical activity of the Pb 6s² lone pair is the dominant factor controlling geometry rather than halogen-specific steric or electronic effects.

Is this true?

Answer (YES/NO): NO